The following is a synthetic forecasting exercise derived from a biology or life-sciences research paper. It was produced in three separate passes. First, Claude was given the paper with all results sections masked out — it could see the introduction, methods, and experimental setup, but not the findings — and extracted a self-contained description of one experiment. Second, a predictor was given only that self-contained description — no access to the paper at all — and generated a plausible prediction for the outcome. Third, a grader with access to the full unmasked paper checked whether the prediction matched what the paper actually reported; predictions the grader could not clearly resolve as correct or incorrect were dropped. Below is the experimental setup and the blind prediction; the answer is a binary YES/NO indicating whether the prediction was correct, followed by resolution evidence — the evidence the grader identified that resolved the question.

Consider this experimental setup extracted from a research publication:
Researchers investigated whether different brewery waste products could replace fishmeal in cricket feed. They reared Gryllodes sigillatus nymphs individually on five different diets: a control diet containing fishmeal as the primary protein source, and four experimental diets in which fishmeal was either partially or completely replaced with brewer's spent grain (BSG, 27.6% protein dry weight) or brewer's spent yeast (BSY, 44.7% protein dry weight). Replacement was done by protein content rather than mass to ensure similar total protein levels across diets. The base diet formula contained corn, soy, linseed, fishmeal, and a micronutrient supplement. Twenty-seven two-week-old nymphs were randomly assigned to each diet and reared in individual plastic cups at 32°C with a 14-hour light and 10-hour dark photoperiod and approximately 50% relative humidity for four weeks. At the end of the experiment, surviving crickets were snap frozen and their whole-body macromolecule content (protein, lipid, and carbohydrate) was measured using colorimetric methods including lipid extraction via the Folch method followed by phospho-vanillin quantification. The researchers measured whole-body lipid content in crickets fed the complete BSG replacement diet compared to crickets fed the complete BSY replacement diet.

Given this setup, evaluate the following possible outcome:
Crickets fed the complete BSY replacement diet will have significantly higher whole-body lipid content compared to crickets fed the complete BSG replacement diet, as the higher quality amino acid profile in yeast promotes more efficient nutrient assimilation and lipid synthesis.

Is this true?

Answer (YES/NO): NO